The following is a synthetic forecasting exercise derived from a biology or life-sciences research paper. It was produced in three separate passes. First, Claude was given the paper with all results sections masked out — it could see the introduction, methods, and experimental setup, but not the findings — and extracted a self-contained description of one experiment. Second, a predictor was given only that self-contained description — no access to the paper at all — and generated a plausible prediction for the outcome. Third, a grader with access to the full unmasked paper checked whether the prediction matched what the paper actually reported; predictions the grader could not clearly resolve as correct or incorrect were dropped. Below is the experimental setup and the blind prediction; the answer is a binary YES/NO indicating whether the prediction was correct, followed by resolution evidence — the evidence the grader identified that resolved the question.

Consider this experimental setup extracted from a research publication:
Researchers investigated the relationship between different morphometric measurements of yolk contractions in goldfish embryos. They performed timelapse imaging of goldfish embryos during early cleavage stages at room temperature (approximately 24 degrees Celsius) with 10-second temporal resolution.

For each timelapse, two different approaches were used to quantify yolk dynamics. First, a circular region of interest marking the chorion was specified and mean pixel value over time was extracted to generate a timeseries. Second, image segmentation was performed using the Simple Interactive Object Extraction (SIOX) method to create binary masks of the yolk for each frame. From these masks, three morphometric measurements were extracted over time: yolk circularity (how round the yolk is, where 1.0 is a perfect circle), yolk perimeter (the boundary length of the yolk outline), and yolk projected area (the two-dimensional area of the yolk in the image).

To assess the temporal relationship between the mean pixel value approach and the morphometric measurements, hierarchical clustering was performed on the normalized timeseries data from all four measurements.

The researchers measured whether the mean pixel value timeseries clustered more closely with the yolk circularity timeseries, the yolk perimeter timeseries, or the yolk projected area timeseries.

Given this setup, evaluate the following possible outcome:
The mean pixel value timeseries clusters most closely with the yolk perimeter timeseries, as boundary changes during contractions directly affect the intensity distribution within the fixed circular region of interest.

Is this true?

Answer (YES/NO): NO